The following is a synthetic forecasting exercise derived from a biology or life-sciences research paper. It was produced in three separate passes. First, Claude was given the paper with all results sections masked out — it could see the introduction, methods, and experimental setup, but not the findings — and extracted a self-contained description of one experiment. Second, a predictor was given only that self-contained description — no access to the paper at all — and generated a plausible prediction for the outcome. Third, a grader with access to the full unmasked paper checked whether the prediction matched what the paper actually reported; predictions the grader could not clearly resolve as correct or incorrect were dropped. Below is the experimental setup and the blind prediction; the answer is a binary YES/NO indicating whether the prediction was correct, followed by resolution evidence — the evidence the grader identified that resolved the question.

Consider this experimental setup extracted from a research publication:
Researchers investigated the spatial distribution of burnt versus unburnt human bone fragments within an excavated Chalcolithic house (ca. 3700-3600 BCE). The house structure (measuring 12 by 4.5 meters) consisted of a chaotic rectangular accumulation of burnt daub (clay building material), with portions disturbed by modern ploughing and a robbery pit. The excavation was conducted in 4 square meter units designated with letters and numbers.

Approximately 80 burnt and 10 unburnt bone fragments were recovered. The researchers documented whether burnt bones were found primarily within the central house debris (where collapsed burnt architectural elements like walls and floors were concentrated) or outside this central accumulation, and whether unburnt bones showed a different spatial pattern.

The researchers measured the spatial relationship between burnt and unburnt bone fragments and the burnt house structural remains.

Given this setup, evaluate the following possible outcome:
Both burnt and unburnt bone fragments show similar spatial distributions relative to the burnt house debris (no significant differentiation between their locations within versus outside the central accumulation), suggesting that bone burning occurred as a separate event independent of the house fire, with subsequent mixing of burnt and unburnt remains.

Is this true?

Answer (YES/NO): NO